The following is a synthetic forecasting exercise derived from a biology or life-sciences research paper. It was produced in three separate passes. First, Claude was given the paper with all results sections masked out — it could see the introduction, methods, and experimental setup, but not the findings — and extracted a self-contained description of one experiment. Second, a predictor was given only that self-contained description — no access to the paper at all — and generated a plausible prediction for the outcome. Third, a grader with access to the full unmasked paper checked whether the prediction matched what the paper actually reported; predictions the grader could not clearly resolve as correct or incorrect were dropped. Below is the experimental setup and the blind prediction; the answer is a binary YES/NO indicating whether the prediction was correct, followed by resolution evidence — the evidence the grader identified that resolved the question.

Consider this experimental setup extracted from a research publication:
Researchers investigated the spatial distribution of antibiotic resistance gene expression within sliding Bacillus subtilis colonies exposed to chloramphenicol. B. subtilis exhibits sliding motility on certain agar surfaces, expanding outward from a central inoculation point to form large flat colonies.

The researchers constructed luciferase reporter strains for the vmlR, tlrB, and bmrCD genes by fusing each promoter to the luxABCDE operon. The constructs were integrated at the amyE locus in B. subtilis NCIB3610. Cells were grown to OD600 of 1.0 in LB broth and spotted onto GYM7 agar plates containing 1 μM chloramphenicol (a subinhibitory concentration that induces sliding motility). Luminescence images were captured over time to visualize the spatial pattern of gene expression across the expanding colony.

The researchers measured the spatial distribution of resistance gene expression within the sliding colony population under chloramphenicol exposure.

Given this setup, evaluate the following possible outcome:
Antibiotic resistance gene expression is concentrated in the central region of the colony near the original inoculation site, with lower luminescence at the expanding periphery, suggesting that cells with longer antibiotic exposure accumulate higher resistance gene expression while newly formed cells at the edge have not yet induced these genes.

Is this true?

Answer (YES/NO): NO